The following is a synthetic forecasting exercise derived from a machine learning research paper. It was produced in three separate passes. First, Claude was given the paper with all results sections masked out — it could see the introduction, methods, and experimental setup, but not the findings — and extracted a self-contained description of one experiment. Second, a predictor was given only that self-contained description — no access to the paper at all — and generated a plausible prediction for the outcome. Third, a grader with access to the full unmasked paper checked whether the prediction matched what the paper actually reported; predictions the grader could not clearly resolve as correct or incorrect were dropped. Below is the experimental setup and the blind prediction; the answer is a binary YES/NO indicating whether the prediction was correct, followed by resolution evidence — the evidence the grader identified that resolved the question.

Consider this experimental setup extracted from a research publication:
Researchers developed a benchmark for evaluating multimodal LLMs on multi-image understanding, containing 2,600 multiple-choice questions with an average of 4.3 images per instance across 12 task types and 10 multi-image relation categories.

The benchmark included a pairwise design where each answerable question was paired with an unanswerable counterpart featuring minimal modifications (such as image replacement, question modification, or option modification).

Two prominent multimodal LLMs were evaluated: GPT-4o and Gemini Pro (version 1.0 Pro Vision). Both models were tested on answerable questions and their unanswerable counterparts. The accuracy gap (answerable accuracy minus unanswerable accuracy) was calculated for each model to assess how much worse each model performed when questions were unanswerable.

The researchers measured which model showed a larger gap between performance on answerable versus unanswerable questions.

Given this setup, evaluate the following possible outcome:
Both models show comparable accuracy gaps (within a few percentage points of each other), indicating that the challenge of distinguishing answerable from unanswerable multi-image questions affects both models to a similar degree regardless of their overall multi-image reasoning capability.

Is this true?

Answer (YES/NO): NO